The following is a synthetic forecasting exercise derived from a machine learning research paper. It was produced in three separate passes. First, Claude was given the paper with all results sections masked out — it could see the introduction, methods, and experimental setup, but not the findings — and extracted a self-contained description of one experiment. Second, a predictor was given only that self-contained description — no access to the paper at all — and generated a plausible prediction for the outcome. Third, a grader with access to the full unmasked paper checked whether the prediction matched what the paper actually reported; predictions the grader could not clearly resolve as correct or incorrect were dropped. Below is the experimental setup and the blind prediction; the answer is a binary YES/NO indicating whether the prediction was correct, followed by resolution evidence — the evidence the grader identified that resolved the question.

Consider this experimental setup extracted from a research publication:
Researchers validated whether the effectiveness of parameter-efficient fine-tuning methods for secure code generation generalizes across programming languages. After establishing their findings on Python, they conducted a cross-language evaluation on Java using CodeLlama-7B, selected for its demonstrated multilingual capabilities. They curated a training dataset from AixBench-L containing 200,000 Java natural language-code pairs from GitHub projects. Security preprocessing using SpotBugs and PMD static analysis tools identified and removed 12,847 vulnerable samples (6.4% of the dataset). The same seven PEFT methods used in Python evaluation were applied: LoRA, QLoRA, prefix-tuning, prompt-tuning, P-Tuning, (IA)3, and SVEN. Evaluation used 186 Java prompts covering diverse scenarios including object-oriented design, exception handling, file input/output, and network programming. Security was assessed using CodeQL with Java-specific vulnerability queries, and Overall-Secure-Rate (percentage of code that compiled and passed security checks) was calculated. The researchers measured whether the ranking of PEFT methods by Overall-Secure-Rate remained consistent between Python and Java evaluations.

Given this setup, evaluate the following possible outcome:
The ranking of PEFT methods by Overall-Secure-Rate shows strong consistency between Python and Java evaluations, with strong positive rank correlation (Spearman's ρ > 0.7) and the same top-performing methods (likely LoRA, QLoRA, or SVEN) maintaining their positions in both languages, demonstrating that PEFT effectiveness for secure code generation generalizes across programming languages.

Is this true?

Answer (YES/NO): NO